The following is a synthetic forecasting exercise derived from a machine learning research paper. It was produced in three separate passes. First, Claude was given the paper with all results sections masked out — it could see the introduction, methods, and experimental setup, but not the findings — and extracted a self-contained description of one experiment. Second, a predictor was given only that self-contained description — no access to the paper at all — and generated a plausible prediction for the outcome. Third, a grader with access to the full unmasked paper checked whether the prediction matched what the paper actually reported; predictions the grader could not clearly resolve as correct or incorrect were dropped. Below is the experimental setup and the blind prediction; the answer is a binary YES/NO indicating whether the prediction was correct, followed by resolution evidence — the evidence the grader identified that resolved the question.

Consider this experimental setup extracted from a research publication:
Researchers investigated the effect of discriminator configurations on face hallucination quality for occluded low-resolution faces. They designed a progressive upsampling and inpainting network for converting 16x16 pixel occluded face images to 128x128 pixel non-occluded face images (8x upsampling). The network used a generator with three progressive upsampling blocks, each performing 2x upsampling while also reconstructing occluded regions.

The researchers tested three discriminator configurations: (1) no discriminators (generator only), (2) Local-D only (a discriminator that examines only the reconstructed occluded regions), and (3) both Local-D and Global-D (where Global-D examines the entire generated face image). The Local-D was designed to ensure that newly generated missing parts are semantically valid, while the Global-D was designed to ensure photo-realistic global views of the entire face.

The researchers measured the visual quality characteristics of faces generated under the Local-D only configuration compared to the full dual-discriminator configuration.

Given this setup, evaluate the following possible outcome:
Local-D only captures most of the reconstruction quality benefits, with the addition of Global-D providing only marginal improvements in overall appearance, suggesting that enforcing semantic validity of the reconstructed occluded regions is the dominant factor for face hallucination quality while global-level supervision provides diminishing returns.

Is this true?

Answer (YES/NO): NO